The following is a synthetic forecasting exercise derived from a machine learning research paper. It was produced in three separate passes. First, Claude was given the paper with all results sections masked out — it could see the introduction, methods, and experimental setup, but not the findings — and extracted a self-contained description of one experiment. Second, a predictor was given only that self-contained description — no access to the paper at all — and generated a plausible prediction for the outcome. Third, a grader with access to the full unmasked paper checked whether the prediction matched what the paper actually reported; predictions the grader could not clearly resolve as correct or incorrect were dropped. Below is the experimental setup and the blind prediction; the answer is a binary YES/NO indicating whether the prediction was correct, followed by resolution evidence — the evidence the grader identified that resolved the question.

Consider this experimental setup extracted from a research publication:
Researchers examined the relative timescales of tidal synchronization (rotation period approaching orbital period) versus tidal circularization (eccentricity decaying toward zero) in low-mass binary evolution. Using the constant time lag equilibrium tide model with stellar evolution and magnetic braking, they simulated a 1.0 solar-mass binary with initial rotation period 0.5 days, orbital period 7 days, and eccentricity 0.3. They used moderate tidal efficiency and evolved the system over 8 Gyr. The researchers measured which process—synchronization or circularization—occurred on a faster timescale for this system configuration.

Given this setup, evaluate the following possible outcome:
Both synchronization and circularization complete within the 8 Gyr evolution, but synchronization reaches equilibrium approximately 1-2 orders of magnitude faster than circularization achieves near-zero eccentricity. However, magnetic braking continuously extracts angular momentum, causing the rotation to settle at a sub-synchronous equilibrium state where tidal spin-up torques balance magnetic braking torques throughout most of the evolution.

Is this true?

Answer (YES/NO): NO